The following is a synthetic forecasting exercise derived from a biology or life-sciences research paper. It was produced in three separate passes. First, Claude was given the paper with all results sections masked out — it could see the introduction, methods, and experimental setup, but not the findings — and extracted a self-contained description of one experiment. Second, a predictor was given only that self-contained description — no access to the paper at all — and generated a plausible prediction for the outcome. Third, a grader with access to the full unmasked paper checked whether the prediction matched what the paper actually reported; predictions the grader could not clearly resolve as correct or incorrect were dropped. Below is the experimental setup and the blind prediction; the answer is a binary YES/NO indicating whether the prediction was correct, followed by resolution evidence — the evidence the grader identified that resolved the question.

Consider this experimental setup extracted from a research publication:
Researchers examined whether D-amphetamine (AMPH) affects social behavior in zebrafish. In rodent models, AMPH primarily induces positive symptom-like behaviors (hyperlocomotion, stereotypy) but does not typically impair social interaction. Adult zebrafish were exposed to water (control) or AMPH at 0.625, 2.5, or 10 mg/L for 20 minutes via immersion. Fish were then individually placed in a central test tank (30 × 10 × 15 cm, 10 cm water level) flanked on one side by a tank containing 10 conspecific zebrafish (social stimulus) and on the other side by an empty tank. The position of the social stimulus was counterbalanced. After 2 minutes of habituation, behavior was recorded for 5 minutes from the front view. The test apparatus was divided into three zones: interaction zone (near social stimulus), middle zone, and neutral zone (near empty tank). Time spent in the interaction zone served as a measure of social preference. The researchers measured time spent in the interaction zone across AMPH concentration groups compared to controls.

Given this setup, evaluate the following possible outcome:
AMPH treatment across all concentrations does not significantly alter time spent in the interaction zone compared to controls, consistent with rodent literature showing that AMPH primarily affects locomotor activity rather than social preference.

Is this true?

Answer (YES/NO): YES